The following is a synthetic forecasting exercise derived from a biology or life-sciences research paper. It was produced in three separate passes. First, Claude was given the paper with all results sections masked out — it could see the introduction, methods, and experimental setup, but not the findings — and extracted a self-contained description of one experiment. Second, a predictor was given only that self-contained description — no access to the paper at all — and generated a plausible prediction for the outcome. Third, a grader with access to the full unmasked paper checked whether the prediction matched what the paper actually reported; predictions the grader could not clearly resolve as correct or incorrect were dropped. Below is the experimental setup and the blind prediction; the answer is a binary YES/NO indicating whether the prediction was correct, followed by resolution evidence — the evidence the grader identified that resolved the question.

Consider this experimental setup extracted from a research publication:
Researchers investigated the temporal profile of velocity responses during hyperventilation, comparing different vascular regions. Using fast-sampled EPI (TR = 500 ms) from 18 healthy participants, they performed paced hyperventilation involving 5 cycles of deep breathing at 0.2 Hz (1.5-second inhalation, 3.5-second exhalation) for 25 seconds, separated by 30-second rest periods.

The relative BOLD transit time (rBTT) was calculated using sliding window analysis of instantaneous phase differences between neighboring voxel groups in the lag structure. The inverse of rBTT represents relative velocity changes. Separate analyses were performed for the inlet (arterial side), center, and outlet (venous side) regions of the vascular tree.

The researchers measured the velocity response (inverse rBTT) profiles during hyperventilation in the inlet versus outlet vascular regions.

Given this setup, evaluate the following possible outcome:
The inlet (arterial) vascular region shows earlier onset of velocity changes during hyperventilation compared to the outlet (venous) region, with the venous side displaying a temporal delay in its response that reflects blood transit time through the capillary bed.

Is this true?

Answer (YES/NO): NO